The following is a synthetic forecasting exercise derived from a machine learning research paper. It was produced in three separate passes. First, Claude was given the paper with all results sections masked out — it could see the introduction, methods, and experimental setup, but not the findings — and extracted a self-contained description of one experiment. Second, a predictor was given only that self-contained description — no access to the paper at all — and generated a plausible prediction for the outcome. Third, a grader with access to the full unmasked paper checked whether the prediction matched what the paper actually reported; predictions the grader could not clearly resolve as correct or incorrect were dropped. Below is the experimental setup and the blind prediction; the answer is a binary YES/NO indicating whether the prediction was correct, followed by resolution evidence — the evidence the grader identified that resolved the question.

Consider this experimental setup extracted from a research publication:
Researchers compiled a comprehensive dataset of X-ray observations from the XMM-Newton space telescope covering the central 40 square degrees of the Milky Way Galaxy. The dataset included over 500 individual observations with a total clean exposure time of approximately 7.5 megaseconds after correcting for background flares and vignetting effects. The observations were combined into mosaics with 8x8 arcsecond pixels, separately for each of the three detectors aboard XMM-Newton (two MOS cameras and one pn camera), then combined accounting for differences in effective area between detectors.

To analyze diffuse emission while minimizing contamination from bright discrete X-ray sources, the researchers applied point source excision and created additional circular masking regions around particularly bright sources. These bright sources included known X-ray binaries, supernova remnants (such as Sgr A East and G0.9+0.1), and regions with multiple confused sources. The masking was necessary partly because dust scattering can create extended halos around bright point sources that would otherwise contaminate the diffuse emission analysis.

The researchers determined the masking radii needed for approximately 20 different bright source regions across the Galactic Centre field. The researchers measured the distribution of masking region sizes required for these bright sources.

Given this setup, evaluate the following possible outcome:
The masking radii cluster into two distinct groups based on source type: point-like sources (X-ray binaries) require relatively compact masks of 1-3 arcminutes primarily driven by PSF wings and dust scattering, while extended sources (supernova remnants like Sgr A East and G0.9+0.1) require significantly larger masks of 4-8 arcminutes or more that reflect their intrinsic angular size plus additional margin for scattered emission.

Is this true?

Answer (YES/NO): NO